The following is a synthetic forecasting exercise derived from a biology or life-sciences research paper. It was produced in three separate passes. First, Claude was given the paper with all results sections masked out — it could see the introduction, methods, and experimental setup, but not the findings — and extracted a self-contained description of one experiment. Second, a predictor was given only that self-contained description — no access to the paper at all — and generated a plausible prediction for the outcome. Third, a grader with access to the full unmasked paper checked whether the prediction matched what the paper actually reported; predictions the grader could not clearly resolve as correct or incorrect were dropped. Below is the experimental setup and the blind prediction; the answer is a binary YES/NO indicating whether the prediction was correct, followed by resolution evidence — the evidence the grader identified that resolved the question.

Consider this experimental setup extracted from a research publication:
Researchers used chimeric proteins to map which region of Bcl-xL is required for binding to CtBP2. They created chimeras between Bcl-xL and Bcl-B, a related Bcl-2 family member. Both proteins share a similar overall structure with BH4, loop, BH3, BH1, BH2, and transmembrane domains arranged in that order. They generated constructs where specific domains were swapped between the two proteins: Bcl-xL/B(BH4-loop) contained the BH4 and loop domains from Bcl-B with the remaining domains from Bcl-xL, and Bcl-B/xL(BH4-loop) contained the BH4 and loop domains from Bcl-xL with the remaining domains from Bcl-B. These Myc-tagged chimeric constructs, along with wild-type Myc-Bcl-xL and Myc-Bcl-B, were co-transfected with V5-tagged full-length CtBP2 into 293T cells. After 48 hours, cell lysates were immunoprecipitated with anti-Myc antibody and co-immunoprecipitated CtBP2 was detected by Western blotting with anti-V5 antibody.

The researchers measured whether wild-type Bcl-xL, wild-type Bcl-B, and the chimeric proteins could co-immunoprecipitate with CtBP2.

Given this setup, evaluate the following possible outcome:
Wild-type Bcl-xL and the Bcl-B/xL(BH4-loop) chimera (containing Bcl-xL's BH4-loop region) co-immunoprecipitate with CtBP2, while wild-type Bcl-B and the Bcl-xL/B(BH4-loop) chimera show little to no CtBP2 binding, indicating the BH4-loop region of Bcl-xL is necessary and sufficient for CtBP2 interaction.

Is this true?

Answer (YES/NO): YES